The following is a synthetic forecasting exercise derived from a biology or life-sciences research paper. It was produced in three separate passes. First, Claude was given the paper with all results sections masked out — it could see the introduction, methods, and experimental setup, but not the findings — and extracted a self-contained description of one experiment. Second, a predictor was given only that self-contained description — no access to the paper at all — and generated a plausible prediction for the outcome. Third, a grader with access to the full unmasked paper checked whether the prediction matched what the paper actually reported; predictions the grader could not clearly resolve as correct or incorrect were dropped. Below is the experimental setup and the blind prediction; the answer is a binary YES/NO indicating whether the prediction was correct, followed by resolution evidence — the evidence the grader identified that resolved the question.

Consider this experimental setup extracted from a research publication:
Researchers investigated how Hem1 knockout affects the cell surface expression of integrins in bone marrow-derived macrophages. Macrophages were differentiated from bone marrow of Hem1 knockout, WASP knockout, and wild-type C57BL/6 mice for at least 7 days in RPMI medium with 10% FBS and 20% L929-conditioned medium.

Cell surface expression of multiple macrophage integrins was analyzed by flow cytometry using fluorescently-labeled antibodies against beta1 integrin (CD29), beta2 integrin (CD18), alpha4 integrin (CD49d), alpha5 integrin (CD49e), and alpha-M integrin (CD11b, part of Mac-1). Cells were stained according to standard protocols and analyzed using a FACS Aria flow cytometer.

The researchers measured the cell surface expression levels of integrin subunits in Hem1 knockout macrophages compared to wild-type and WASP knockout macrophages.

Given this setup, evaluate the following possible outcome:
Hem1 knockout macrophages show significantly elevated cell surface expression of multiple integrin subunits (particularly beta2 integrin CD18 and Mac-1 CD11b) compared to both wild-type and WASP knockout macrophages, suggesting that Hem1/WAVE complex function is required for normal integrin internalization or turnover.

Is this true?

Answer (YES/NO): NO